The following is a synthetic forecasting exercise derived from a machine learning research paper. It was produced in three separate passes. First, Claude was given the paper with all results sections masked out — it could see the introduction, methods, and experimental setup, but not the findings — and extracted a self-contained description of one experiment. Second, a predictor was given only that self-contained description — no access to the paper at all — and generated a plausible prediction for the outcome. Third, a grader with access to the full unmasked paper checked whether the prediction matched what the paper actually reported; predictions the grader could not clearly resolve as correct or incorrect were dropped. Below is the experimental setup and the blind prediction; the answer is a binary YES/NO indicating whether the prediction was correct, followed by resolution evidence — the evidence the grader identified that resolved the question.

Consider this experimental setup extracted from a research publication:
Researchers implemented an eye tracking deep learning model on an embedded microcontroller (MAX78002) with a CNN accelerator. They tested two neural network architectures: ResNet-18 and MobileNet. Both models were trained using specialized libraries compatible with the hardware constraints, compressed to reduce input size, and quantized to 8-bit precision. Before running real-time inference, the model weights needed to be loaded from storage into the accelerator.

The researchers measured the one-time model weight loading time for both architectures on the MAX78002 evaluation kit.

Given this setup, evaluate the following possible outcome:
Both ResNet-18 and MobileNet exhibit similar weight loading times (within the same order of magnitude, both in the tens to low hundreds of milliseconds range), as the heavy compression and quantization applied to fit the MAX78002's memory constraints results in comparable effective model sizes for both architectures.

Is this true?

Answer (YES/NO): NO